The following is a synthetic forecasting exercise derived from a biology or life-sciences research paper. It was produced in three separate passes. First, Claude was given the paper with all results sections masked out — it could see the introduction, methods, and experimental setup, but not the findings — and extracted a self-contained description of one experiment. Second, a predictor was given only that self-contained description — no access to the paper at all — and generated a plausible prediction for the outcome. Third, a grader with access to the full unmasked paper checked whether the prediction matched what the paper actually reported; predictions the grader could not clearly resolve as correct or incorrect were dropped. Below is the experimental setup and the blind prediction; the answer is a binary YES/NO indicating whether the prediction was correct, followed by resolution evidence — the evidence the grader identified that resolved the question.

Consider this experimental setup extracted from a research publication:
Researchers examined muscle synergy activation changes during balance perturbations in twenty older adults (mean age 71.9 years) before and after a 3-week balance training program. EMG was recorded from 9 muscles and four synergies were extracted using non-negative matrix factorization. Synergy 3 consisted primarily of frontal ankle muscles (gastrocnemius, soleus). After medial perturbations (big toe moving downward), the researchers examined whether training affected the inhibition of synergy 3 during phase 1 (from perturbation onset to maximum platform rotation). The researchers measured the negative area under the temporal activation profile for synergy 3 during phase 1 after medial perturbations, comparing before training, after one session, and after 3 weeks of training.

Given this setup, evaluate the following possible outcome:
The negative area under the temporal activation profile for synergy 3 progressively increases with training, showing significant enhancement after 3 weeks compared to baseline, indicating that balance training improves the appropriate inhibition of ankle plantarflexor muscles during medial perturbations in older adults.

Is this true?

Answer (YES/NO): YES